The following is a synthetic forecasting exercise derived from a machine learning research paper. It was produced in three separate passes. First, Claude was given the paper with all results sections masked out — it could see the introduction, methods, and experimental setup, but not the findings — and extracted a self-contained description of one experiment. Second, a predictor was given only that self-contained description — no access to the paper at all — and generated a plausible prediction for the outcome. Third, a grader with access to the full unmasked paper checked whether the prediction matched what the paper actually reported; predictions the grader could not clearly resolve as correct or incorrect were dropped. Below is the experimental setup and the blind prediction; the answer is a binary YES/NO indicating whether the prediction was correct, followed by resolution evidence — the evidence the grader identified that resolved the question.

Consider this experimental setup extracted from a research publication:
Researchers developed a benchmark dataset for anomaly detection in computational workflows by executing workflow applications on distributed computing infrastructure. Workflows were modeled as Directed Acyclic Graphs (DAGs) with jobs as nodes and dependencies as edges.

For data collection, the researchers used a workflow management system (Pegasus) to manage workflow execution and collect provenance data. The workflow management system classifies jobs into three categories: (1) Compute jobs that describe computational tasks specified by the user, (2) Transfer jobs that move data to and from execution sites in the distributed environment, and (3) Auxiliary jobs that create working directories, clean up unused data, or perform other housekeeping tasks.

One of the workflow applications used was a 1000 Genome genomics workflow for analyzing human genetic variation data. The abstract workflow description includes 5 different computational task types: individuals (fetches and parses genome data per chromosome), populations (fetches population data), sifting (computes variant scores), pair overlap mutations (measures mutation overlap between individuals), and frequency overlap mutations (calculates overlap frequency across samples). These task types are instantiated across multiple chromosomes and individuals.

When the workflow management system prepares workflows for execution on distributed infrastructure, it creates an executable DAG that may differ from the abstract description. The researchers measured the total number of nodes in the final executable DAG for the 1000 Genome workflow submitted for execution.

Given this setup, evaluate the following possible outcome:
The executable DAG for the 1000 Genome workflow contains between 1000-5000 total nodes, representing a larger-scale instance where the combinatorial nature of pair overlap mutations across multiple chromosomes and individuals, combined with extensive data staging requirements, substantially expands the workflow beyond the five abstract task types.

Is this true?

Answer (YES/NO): NO